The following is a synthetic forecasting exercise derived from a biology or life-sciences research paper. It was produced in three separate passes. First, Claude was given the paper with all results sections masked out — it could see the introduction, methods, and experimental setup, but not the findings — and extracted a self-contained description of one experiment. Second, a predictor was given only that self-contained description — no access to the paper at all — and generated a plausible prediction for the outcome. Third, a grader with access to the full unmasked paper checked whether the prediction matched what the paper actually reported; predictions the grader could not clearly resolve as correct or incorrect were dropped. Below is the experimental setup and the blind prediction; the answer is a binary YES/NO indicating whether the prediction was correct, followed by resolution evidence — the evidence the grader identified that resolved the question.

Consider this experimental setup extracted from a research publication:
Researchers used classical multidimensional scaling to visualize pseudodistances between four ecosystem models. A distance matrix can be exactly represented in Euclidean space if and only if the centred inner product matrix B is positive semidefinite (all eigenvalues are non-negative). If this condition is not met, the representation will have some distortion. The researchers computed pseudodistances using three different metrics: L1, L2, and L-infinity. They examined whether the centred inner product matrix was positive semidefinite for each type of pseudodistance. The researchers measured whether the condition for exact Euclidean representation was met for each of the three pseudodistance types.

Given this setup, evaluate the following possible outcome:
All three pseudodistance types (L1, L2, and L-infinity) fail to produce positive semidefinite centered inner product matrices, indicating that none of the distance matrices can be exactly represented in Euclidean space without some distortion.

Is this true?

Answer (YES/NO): NO